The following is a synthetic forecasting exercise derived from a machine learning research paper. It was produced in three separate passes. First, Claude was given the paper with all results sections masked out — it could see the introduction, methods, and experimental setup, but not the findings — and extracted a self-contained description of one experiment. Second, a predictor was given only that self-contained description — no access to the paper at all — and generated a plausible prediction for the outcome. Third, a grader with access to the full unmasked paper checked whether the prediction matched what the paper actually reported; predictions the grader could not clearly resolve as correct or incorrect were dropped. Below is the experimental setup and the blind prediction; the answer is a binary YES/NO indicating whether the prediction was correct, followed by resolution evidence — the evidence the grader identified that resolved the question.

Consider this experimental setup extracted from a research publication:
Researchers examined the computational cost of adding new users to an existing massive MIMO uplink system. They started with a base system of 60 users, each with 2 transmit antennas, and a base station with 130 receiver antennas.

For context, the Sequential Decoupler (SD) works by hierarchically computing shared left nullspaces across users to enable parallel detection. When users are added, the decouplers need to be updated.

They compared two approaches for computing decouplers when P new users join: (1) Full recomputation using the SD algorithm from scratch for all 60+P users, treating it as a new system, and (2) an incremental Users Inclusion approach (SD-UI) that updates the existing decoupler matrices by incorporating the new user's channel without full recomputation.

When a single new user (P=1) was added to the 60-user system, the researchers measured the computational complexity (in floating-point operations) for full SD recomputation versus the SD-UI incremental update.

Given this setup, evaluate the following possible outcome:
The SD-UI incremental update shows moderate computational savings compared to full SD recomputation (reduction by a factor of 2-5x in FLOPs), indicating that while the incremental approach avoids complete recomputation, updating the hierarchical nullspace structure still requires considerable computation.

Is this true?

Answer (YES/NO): NO